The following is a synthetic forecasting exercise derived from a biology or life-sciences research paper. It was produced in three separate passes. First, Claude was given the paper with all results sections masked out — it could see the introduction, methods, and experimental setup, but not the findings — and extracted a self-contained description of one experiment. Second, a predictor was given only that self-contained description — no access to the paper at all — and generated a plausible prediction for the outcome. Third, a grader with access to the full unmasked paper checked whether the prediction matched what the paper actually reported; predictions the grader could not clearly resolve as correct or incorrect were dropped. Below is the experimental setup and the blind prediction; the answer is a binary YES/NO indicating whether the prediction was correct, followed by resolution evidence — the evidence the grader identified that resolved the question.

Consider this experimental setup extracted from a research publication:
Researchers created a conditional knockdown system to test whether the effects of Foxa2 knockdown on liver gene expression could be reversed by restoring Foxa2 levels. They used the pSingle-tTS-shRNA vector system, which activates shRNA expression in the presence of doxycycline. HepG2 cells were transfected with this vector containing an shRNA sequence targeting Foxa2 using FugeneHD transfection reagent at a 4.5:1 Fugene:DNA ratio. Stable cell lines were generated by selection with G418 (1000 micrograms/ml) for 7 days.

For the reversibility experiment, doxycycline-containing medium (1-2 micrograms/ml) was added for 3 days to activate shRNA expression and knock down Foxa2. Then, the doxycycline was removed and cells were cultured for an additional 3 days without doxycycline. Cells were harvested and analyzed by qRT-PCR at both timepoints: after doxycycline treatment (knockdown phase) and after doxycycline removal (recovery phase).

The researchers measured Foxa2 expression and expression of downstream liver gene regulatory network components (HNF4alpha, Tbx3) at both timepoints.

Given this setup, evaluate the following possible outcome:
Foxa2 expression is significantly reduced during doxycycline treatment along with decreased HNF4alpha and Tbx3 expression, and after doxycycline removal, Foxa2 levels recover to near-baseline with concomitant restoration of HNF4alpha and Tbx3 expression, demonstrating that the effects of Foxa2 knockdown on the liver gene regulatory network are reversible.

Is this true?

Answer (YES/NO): NO